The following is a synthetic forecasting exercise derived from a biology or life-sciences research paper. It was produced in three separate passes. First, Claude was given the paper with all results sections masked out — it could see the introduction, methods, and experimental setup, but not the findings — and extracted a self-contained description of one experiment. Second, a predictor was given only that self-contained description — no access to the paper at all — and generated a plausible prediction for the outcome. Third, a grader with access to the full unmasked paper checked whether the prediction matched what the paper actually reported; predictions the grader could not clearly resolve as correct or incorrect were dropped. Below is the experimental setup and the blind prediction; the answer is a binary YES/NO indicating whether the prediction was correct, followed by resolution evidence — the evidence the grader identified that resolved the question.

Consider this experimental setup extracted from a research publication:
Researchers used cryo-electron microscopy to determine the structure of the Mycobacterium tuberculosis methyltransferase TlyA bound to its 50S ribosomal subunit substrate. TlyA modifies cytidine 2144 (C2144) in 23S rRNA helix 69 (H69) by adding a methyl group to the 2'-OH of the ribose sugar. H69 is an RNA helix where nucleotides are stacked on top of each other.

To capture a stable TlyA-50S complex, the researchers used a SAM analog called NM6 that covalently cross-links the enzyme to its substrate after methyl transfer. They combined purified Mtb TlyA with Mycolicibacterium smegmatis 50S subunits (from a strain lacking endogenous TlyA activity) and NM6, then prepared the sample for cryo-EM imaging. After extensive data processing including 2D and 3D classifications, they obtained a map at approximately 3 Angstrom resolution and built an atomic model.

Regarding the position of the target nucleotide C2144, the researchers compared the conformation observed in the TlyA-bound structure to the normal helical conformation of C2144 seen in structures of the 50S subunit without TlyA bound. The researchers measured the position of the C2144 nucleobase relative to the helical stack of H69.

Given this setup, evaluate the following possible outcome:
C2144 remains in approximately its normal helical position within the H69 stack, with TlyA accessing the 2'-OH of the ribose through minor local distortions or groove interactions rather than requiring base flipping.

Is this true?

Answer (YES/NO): NO